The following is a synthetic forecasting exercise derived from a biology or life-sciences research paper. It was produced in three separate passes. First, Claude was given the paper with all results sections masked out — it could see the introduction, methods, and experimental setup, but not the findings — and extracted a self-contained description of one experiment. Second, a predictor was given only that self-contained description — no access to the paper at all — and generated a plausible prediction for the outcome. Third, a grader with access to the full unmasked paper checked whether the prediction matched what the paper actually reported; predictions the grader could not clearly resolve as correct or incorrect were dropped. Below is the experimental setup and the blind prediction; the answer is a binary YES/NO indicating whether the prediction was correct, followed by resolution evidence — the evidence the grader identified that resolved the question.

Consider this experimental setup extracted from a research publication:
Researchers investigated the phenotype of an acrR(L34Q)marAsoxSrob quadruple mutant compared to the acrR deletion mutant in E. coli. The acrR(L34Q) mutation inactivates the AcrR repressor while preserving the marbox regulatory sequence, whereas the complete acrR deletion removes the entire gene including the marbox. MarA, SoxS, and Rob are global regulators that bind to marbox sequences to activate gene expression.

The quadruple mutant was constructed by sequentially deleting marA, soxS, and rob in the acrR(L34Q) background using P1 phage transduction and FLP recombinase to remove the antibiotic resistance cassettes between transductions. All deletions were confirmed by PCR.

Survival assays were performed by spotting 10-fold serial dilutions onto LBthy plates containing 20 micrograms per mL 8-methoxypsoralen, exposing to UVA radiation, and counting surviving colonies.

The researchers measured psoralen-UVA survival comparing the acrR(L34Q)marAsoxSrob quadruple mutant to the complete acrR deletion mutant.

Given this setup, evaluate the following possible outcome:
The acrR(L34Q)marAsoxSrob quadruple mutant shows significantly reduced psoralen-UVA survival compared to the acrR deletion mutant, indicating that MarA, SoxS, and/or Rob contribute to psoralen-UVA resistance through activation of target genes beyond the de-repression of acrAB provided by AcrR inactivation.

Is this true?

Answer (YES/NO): NO